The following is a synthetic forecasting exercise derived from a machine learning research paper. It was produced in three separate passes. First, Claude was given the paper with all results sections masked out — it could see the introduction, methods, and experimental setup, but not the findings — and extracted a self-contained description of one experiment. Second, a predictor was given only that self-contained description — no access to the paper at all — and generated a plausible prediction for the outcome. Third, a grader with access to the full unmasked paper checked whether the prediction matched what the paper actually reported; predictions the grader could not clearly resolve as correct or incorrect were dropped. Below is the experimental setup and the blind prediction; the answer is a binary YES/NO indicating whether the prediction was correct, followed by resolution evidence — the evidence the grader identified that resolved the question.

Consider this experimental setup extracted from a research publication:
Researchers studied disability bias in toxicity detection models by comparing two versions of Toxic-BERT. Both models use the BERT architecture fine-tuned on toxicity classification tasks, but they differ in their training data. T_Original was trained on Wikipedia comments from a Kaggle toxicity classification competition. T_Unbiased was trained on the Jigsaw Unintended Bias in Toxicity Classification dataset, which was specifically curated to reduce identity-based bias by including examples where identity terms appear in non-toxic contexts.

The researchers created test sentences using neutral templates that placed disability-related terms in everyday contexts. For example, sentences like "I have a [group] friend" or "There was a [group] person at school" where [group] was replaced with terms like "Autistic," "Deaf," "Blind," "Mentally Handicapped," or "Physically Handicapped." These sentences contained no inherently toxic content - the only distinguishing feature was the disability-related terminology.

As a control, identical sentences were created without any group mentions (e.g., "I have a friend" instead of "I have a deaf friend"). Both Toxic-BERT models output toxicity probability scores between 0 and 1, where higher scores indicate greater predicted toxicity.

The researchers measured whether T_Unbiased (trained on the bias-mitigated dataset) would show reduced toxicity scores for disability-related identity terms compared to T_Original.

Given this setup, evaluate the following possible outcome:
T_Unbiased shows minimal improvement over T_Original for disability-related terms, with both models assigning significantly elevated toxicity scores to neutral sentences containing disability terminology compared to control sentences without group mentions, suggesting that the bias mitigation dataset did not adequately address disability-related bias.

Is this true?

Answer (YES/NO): YES